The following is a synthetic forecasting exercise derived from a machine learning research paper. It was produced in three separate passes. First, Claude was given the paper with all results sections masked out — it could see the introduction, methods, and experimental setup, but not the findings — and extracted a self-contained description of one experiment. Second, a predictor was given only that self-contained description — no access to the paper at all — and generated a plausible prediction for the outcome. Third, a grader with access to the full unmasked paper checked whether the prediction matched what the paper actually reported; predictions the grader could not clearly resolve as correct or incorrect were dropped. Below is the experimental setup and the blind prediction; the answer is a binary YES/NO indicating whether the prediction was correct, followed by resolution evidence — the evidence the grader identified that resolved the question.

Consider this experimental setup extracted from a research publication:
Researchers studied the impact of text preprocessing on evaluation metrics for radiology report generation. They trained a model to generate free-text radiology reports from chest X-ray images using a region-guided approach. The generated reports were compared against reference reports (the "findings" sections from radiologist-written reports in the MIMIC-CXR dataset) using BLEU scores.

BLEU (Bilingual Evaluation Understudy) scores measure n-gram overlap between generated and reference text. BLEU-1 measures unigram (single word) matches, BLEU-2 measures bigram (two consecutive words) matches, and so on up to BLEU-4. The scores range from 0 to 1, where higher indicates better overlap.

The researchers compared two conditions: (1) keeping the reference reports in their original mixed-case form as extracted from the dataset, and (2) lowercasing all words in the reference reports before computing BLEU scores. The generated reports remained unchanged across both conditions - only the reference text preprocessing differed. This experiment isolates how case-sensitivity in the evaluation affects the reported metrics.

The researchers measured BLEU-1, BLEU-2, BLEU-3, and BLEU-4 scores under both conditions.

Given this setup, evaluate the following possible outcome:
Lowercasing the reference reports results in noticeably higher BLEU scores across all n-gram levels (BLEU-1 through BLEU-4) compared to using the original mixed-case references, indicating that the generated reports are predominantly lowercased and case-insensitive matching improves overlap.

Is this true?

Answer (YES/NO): YES